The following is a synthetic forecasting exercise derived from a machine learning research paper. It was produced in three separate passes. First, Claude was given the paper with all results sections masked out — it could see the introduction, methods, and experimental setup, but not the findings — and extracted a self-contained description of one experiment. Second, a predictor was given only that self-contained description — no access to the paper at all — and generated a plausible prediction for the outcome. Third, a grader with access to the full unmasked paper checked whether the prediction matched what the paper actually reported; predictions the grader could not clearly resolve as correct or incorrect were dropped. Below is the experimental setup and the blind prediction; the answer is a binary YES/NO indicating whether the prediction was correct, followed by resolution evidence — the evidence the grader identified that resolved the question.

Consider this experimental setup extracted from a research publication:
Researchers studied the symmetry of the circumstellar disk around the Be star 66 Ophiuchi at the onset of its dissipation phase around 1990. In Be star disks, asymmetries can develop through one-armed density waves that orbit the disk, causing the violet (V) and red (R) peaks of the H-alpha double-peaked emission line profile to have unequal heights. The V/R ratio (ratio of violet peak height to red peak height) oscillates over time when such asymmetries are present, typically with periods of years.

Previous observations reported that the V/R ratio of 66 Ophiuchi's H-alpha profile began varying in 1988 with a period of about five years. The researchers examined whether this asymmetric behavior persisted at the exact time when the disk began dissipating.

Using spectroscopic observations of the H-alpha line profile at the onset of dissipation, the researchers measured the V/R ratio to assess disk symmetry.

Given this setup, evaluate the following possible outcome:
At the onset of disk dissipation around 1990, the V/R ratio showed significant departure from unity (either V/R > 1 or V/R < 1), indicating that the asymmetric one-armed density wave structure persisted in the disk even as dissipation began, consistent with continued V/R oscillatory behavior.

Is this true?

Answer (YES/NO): NO